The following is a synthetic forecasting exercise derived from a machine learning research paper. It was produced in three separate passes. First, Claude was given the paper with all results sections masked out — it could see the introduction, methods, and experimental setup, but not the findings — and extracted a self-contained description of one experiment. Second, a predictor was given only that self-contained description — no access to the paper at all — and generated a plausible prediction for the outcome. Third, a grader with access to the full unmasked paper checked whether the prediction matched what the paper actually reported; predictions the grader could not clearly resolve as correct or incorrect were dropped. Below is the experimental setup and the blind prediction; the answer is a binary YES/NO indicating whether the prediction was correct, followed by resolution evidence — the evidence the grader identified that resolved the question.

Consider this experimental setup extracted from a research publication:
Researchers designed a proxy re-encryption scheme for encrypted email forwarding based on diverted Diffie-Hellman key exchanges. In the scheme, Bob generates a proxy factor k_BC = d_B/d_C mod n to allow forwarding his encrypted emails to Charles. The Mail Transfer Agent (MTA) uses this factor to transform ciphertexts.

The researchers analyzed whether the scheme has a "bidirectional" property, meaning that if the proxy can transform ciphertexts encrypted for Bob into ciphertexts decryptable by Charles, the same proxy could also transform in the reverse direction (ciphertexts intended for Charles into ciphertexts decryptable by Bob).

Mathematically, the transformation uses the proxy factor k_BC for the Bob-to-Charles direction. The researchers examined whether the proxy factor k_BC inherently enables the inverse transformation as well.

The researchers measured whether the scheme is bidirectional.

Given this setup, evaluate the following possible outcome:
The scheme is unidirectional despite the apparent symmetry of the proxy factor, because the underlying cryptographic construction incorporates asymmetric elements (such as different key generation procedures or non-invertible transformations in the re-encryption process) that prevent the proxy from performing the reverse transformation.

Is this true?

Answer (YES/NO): NO